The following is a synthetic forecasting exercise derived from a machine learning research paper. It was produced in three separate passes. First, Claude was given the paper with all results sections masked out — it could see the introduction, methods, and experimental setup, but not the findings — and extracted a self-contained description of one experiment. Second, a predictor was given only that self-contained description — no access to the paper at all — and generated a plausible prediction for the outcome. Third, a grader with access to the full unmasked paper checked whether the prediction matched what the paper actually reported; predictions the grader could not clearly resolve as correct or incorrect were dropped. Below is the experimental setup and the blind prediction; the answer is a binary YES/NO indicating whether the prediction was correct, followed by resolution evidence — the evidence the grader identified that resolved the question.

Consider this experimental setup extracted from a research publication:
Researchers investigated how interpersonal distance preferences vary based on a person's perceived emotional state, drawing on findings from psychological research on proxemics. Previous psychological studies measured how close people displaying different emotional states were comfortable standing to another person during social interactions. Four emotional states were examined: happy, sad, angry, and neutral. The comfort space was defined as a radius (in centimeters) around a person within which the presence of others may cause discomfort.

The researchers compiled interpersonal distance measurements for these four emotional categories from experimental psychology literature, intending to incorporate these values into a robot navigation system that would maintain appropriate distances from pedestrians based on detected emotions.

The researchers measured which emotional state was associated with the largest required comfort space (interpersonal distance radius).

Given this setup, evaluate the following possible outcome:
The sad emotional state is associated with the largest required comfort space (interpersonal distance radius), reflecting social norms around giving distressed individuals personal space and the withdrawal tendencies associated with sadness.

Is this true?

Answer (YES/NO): YES